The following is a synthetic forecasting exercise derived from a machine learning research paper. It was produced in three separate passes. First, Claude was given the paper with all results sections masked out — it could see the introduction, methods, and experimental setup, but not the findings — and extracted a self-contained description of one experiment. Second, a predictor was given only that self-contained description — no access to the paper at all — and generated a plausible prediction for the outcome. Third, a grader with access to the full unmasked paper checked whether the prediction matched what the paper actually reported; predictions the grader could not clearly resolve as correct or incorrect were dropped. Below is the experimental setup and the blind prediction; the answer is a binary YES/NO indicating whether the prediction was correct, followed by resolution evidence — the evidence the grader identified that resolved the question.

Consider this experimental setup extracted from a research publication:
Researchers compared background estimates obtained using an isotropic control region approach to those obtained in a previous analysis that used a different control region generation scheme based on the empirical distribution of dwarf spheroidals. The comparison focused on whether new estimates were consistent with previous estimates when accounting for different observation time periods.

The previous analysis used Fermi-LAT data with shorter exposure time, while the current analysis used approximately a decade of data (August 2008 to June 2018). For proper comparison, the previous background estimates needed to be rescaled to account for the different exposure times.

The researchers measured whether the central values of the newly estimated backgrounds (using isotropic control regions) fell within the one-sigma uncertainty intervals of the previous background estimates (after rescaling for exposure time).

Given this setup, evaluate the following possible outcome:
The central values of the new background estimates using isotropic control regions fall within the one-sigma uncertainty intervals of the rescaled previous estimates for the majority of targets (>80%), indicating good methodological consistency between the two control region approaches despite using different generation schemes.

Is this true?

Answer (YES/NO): YES